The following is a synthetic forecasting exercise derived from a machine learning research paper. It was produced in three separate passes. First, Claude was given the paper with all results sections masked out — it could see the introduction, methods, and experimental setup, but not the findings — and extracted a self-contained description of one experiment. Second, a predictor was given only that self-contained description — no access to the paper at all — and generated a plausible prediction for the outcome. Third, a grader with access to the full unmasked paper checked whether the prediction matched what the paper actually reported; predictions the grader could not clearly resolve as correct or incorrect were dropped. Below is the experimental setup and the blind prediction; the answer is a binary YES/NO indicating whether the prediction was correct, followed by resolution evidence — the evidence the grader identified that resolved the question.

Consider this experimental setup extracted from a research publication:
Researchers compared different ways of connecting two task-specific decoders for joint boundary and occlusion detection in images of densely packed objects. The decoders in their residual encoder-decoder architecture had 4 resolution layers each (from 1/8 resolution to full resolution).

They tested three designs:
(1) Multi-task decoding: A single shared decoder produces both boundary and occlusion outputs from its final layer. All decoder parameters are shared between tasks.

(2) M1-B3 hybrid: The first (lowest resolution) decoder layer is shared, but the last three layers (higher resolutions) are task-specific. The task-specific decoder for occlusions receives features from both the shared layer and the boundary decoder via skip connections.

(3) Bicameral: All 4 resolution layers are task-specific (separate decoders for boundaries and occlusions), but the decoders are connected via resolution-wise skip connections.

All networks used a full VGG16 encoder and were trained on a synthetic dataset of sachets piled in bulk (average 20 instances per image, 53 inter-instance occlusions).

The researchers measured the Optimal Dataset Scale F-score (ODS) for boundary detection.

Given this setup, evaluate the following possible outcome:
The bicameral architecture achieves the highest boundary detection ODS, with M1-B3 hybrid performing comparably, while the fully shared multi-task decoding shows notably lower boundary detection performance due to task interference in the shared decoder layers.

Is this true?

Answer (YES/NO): NO